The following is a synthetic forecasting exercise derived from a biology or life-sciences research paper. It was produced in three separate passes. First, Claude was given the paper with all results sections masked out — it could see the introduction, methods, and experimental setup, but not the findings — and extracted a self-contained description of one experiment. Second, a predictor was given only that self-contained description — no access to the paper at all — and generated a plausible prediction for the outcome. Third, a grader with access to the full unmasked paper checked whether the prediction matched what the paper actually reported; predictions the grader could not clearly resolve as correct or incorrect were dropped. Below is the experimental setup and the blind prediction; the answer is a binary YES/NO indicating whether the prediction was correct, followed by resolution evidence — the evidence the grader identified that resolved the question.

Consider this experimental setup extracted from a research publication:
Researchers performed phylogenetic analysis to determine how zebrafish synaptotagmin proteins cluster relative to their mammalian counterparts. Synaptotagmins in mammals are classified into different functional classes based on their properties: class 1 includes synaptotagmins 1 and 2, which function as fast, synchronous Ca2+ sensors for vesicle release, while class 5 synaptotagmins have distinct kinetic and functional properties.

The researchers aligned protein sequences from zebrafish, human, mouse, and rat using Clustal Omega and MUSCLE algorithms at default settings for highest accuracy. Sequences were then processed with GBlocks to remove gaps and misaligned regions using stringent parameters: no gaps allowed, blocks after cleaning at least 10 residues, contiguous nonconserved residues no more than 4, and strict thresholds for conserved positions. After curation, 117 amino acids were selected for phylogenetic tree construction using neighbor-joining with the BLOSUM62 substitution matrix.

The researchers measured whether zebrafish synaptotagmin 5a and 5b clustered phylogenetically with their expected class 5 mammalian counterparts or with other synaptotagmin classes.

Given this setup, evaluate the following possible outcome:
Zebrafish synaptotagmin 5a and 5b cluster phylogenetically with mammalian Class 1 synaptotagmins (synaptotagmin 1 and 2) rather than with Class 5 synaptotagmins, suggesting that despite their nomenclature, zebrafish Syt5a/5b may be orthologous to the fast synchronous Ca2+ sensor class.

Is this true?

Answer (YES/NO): NO